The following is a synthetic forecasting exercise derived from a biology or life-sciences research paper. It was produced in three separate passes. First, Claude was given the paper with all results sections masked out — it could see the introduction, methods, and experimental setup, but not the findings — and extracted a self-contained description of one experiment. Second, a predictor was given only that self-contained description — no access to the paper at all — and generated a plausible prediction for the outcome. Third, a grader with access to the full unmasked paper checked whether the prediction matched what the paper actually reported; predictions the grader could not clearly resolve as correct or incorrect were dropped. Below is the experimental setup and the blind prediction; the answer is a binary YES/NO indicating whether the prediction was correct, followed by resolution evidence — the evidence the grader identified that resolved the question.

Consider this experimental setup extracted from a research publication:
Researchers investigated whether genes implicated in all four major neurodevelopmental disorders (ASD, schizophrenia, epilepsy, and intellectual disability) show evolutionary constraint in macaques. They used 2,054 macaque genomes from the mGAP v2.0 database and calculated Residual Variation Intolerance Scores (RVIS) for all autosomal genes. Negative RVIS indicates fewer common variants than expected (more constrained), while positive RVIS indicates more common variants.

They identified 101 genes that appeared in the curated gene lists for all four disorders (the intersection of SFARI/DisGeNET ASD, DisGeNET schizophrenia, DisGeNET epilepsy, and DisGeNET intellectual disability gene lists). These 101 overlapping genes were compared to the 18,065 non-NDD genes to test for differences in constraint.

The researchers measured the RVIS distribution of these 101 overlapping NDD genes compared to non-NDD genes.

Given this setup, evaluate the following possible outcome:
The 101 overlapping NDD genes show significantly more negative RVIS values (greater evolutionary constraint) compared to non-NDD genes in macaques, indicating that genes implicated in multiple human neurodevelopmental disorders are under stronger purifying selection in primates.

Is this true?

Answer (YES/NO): YES